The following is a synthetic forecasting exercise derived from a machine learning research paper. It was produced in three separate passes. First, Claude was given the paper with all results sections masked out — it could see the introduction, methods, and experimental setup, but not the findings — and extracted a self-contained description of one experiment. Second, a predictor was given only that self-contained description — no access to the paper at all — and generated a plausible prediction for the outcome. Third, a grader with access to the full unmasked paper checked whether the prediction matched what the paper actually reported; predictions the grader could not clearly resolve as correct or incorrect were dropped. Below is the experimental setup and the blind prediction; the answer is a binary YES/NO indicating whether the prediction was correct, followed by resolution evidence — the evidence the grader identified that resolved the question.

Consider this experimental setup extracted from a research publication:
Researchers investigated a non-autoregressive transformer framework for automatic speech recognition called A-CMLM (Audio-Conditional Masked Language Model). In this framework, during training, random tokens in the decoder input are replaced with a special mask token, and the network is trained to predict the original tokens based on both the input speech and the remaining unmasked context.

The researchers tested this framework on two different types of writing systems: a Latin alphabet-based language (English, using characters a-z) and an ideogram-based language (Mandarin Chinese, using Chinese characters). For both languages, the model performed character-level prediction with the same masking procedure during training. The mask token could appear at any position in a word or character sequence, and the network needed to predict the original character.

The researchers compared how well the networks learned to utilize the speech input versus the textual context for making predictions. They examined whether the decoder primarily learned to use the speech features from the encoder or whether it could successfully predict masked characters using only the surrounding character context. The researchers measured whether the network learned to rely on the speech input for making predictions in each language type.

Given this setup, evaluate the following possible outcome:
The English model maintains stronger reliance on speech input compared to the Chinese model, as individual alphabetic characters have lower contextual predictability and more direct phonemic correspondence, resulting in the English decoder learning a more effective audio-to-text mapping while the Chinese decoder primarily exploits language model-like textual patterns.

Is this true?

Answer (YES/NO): NO